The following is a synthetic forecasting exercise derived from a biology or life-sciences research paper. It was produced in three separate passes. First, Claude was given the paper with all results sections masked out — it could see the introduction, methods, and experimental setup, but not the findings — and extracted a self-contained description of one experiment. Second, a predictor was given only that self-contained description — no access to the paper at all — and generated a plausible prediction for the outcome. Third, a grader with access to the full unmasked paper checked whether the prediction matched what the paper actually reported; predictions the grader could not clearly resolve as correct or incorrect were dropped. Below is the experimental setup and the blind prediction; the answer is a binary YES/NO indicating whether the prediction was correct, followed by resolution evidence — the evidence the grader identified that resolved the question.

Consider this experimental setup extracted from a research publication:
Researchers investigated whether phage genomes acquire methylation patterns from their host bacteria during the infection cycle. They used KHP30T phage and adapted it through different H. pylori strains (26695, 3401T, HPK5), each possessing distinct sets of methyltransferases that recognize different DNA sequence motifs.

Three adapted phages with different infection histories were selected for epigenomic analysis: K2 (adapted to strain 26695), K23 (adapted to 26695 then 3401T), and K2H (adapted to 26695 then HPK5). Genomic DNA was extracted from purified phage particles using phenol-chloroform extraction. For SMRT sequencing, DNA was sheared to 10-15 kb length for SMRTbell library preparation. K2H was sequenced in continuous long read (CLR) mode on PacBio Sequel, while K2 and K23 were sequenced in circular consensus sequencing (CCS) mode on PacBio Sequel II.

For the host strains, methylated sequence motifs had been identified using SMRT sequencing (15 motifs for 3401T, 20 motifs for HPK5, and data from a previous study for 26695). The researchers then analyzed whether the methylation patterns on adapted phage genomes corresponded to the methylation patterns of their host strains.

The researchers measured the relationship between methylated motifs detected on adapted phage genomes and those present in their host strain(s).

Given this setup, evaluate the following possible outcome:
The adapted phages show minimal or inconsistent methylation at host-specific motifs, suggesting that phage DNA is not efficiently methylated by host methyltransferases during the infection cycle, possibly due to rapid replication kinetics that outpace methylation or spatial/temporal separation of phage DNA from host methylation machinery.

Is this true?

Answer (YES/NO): NO